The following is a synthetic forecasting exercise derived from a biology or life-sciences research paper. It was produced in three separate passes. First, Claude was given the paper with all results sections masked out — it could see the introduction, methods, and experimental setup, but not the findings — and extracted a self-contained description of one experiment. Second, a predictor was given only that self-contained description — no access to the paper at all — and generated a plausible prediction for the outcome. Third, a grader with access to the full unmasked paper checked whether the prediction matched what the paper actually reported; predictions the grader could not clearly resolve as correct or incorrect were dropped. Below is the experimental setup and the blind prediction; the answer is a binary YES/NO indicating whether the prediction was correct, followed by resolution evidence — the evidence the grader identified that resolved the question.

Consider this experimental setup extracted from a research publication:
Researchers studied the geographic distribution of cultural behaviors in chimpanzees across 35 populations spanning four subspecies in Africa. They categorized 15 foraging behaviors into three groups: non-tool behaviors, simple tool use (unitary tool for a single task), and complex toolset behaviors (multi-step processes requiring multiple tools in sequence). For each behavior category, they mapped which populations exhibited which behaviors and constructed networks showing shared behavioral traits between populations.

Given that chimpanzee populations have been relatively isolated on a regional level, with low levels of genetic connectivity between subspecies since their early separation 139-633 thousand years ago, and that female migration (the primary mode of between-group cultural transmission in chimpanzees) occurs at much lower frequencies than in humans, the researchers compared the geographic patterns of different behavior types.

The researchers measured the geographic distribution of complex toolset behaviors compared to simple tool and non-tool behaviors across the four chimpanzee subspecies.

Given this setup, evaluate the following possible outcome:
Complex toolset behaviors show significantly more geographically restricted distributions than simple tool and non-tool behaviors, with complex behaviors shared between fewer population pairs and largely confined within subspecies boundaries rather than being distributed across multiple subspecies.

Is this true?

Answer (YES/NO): NO